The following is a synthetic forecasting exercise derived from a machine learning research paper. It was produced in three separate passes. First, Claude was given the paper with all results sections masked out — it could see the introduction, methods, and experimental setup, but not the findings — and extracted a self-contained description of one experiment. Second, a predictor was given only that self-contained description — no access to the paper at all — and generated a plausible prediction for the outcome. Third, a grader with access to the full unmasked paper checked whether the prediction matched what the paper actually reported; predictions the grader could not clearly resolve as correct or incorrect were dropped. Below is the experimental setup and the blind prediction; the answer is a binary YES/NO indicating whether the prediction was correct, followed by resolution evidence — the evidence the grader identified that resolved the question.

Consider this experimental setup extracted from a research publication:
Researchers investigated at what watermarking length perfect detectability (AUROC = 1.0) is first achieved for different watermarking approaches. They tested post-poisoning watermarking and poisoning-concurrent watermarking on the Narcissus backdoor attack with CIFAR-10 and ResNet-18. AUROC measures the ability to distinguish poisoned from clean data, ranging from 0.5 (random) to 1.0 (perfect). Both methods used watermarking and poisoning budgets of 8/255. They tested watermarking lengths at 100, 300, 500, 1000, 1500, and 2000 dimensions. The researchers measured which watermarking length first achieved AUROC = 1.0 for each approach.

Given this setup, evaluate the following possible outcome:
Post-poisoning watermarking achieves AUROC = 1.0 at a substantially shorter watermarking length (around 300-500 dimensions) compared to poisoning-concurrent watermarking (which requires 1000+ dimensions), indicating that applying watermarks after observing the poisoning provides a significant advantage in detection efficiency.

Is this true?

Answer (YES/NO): NO